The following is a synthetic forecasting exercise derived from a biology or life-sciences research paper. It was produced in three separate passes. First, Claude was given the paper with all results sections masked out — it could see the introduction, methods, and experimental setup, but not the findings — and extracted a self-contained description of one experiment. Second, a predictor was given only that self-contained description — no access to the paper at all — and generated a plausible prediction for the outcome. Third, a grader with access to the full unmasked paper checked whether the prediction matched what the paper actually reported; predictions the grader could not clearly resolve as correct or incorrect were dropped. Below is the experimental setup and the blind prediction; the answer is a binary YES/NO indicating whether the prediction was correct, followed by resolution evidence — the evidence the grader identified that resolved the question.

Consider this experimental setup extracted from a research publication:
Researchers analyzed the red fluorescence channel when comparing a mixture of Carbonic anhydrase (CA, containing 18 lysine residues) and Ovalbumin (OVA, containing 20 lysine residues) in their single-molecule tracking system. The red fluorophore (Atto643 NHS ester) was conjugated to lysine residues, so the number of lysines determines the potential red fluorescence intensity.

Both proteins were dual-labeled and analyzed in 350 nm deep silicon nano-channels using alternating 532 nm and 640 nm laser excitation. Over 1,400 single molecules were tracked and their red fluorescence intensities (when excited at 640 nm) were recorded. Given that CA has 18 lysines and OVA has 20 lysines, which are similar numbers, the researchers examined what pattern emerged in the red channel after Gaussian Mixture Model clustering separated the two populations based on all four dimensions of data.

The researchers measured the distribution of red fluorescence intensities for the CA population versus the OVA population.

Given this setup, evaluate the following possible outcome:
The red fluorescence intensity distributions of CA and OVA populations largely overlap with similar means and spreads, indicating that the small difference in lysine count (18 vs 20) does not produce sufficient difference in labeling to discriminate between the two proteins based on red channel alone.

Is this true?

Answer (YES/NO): YES